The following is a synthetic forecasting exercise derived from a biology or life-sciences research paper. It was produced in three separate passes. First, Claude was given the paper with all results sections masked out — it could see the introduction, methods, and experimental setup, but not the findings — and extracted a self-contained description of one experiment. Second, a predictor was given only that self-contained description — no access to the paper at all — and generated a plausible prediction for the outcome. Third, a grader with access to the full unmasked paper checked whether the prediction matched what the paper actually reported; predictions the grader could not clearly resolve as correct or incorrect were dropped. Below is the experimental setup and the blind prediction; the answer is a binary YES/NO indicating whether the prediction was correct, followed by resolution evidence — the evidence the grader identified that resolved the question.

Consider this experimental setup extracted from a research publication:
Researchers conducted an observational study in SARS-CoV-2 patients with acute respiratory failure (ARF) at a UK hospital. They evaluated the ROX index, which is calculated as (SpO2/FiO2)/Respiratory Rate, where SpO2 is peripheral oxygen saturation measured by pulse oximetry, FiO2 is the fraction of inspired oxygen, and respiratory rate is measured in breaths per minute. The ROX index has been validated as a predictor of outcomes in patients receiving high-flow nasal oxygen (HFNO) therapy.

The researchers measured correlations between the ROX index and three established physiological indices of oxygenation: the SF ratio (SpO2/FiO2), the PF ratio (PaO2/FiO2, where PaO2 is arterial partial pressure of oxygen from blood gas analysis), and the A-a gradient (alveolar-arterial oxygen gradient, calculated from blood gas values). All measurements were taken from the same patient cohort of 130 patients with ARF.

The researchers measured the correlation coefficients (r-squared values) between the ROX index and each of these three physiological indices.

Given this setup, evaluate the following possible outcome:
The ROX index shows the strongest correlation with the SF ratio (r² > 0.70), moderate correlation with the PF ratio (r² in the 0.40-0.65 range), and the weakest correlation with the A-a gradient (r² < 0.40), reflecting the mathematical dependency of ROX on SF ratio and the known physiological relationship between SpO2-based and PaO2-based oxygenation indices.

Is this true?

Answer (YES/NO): NO